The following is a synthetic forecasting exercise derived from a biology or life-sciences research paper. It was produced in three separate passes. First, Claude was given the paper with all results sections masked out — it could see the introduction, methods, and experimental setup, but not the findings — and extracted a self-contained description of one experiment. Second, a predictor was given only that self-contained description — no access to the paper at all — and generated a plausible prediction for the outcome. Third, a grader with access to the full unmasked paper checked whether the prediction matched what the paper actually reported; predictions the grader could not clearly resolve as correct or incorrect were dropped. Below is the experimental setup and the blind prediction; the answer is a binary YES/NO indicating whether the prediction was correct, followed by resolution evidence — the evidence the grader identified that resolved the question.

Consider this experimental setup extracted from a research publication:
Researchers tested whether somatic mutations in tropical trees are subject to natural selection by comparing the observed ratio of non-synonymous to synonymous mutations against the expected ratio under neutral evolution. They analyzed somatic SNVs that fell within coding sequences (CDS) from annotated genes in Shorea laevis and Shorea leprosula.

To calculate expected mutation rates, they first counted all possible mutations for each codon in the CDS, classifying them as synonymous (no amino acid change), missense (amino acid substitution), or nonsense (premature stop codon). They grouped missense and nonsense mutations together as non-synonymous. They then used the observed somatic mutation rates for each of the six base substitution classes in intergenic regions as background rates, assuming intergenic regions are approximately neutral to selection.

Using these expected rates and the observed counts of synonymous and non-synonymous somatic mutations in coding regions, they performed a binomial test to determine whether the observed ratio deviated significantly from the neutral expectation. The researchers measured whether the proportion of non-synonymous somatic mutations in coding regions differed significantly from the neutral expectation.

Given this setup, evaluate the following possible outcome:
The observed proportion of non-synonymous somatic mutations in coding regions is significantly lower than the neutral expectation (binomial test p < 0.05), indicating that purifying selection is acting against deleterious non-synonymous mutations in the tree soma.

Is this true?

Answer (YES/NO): NO